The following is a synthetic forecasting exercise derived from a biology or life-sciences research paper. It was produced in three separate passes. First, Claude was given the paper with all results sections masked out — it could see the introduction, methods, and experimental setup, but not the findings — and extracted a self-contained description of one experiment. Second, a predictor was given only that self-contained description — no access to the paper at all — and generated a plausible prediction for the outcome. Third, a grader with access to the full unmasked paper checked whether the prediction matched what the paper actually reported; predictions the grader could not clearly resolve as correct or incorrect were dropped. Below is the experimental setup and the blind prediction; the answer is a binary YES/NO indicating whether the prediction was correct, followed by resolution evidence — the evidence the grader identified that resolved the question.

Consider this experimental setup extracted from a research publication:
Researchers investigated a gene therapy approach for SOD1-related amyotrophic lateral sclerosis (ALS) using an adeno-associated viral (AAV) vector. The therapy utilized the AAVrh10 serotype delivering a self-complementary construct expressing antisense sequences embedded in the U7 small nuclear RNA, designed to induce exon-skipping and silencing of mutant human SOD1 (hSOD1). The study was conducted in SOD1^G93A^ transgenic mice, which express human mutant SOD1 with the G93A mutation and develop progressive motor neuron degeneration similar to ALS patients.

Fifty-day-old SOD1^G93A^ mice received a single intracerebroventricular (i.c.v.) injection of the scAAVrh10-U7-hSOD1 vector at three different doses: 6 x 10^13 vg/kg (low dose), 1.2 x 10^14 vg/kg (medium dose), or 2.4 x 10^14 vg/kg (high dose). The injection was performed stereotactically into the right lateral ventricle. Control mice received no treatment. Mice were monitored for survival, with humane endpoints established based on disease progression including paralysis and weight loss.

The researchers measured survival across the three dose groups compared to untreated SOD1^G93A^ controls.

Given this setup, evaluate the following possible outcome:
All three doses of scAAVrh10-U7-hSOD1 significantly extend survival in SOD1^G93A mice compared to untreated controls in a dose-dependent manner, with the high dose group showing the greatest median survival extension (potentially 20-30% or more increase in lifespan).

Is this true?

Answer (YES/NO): NO